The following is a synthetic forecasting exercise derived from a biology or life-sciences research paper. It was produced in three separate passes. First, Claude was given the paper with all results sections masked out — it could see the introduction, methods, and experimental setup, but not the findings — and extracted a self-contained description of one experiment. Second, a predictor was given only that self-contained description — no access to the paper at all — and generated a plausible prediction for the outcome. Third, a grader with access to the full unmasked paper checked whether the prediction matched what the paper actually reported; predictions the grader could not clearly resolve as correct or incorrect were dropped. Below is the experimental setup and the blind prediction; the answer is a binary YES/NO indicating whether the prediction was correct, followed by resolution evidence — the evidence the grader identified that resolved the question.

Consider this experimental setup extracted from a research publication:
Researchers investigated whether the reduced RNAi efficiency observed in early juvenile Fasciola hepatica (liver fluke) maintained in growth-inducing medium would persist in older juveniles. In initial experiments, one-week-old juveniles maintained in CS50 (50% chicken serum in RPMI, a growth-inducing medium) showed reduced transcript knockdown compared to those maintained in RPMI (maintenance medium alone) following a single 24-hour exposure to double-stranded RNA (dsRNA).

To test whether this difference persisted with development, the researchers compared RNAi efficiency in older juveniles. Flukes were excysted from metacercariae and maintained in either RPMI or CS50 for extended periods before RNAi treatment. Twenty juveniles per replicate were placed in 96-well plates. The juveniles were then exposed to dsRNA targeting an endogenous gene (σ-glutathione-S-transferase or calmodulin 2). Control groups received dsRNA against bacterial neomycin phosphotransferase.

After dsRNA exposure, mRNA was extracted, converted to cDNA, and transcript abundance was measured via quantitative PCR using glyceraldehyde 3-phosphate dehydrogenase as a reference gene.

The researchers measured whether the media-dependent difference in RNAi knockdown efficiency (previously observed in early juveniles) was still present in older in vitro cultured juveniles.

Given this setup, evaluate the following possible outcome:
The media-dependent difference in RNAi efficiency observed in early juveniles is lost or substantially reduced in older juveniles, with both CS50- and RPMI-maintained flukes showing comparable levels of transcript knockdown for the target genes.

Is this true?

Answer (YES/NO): YES